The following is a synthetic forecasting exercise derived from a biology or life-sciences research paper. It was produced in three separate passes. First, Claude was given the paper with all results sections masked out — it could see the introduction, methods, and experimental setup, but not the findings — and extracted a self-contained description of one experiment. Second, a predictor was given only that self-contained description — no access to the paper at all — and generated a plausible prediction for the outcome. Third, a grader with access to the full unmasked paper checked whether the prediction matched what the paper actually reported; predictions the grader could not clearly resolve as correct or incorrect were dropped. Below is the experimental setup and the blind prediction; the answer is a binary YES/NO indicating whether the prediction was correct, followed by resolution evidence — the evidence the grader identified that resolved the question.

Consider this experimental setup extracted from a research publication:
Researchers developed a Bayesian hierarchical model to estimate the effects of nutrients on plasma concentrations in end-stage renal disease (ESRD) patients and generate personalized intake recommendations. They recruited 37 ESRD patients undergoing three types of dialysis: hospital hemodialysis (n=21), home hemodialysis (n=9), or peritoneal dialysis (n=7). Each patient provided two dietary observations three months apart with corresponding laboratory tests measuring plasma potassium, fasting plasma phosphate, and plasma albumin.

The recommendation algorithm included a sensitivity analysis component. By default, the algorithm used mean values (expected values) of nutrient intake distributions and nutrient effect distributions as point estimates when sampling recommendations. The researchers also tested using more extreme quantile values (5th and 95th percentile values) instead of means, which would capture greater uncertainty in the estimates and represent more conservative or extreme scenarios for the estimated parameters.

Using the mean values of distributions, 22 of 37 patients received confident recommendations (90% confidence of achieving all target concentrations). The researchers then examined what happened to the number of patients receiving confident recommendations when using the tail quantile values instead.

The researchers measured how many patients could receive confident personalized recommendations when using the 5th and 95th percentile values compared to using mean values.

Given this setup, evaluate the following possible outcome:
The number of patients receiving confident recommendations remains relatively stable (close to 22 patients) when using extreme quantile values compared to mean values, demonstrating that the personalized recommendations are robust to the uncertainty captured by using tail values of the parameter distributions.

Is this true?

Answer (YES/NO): NO